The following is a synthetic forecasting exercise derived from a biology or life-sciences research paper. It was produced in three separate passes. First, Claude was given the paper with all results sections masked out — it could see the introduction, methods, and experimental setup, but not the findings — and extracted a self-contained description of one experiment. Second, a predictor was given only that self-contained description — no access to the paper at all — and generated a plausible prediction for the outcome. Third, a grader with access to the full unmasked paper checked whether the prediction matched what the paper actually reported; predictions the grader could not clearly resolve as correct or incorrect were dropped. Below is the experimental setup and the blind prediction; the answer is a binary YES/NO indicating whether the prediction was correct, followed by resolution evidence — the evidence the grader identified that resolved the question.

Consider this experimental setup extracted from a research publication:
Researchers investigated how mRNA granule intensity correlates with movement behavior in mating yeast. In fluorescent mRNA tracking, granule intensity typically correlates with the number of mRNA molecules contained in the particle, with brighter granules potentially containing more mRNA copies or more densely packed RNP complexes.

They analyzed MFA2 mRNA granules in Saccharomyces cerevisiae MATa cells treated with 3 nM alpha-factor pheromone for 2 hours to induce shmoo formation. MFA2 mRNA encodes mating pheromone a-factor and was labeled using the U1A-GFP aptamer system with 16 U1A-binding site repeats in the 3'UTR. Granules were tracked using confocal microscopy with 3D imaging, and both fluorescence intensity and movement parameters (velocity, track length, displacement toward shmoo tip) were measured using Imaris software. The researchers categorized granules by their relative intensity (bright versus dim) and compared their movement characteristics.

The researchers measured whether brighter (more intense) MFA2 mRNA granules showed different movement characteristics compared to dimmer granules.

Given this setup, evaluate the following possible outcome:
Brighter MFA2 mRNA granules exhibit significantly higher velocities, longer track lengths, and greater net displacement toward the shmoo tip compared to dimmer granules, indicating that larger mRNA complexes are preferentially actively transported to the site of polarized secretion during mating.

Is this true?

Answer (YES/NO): NO